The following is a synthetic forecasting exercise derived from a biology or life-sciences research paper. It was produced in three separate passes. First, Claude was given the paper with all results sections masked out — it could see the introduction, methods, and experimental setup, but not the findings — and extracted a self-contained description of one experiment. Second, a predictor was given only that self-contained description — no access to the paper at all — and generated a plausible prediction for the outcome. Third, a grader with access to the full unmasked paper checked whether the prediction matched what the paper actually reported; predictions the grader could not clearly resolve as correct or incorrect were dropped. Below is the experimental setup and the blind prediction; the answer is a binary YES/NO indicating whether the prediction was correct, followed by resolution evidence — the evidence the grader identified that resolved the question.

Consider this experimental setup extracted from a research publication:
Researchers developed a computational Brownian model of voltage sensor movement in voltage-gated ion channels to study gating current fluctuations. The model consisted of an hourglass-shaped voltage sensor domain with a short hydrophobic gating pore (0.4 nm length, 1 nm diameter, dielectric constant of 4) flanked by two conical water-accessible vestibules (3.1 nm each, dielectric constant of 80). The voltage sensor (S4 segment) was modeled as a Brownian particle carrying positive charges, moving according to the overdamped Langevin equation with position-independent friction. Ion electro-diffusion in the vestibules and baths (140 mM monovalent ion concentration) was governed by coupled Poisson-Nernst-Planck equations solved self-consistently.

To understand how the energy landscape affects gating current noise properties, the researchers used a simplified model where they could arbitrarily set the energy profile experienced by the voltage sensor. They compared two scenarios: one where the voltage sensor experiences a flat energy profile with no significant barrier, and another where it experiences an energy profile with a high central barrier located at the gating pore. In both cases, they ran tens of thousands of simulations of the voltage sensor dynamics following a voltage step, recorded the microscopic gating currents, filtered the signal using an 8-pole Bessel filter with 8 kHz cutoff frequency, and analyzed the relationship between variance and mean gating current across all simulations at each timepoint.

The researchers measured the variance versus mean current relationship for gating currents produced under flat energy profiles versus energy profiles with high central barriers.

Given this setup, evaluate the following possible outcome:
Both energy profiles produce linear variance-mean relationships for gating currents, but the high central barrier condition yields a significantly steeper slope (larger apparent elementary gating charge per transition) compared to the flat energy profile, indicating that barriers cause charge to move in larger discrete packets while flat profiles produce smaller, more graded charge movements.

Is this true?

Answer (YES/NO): YES